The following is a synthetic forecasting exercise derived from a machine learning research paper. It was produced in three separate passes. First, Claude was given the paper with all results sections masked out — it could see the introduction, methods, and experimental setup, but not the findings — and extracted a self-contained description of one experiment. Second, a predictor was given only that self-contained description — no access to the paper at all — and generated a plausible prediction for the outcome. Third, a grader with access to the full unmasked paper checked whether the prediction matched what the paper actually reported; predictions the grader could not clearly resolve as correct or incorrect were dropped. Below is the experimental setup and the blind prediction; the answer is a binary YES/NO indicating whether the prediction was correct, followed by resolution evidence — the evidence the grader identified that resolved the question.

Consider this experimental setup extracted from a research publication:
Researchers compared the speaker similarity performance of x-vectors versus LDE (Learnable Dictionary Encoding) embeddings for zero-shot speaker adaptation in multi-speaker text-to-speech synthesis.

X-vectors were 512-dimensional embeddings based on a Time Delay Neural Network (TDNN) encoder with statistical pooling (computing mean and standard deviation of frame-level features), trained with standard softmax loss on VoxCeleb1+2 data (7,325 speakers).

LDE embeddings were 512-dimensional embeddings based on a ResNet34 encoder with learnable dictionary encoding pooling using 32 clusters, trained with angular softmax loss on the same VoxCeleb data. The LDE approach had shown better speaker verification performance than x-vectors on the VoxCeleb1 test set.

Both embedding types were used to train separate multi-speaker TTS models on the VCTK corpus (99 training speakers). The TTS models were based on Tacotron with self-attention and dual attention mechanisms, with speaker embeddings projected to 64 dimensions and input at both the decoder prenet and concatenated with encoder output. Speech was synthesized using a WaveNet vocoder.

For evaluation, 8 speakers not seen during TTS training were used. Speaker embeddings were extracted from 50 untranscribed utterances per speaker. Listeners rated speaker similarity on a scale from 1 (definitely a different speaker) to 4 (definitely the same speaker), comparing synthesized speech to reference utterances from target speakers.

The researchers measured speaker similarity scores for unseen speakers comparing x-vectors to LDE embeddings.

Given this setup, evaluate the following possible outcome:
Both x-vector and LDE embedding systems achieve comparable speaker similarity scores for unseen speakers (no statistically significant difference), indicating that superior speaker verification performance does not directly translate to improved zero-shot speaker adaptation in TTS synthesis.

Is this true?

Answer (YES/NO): NO